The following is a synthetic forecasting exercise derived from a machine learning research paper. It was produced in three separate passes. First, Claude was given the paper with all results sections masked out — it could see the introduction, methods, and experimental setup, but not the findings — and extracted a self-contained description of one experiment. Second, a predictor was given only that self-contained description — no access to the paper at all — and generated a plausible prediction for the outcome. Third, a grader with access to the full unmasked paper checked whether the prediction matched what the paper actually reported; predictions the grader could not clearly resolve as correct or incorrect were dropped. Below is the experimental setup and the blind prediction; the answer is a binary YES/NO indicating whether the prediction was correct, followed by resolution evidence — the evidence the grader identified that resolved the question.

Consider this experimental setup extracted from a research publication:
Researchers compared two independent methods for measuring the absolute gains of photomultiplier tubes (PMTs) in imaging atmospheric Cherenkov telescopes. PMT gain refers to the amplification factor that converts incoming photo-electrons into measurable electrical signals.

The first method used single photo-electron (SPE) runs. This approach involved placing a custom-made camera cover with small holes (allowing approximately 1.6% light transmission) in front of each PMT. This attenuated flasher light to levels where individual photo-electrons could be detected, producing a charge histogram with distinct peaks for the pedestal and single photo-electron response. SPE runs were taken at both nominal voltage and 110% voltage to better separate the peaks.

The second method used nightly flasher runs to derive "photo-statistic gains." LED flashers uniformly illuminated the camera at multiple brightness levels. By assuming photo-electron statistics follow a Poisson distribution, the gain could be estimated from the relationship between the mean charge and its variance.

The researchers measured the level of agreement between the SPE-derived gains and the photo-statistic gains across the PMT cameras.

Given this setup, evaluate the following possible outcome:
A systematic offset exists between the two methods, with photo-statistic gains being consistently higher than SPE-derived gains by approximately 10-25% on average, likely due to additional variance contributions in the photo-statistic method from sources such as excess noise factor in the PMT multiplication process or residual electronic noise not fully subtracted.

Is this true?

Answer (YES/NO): NO